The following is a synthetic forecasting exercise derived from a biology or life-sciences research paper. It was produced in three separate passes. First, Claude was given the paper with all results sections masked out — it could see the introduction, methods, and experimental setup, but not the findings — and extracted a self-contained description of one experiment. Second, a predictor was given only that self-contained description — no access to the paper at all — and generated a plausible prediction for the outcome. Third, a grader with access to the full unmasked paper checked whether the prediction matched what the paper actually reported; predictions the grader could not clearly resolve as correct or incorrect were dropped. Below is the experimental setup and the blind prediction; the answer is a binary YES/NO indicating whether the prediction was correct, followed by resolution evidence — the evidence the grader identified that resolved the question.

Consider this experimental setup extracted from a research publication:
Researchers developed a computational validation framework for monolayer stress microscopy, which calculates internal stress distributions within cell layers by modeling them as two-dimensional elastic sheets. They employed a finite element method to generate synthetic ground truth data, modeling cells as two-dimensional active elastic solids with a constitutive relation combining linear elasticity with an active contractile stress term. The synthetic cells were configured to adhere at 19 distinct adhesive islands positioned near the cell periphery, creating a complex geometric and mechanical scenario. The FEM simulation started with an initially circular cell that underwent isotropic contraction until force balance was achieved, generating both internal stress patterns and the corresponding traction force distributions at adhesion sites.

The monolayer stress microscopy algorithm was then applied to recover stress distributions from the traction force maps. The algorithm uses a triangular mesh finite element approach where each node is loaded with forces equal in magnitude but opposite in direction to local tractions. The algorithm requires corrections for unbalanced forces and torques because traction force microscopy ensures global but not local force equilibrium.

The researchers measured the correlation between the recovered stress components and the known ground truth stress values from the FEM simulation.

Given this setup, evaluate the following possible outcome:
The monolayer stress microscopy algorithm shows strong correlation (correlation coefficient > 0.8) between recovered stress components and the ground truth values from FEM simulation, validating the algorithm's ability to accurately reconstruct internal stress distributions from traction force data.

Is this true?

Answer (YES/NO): YES